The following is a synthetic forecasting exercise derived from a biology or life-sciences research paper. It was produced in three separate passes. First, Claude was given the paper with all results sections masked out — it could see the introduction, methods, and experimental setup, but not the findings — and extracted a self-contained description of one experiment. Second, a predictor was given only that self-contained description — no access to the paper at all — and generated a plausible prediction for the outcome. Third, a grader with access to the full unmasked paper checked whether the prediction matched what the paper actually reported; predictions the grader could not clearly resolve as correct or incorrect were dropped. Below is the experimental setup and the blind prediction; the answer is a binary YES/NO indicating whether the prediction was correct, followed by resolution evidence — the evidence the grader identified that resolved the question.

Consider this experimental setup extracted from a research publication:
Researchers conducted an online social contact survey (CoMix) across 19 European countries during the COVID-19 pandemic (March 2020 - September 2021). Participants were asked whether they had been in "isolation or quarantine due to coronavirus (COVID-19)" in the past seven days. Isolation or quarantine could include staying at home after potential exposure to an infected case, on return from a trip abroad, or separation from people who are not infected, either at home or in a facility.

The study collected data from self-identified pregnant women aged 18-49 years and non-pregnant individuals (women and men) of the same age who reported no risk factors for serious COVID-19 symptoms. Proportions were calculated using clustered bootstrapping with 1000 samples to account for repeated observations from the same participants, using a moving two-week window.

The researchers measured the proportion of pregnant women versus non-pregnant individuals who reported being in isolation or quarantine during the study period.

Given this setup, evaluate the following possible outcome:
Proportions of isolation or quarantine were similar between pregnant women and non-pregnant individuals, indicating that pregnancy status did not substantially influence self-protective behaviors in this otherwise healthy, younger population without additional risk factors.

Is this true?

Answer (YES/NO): NO